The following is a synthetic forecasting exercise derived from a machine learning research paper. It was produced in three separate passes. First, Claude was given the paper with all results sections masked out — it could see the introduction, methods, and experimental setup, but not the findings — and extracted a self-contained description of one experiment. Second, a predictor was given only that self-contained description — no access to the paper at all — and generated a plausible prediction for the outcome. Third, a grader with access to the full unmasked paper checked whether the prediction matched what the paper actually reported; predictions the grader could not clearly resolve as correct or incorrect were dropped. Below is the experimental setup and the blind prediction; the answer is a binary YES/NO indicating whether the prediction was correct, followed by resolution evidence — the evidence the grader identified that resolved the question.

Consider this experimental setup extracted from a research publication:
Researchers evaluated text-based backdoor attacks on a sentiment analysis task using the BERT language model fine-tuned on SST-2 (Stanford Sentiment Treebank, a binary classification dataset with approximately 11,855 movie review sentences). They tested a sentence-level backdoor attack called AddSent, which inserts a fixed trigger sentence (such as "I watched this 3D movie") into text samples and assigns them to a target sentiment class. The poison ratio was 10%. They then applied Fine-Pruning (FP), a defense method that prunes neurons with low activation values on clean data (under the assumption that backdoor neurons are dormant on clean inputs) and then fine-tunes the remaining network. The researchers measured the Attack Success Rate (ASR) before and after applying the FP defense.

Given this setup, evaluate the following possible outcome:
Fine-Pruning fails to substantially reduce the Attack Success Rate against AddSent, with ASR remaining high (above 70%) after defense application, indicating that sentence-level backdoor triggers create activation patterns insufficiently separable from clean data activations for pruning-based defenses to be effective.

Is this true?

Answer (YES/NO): YES